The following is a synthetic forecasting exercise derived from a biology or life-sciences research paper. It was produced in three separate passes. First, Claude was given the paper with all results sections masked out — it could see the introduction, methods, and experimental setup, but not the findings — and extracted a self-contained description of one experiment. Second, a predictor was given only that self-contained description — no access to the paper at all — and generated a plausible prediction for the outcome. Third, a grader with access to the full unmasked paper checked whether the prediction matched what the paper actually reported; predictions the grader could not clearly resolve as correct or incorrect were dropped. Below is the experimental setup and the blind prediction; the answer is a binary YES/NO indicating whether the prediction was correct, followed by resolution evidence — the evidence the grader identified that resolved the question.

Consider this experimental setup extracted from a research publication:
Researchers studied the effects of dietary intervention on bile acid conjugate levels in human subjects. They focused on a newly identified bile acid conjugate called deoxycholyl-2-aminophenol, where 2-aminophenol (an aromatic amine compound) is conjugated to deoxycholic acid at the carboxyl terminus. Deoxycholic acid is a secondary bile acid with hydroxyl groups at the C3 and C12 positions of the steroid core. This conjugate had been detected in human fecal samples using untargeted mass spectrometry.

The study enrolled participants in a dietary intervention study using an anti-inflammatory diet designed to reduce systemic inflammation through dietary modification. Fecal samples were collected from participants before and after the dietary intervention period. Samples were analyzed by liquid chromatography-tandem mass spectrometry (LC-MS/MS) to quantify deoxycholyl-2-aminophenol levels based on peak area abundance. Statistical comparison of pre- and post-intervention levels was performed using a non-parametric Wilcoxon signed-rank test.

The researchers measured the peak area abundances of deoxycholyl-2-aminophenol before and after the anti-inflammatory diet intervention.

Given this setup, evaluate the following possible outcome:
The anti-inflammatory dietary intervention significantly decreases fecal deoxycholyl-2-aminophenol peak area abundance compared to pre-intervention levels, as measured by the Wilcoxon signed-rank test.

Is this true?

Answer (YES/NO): NO